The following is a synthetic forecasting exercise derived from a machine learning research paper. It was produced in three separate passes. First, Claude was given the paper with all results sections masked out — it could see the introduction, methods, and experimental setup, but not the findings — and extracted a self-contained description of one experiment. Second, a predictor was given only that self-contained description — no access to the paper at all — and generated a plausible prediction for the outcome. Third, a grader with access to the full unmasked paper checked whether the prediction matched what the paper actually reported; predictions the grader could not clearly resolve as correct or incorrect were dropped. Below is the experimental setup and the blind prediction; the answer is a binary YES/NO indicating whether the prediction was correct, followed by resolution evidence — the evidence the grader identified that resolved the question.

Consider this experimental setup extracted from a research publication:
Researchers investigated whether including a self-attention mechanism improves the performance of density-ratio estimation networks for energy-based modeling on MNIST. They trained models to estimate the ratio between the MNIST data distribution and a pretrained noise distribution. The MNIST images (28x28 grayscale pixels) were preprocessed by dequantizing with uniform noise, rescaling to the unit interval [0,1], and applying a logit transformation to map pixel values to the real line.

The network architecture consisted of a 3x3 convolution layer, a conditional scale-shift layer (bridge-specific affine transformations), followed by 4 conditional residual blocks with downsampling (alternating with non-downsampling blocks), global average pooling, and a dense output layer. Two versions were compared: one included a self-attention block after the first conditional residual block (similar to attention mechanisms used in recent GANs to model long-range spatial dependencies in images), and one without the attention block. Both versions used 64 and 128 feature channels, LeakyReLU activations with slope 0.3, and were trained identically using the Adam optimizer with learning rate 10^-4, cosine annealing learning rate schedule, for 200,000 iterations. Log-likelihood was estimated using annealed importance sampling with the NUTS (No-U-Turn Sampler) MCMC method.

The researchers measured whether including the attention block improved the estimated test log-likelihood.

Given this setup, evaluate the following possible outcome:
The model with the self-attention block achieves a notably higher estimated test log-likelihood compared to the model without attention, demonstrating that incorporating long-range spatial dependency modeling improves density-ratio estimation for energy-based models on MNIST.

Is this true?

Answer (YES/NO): NO